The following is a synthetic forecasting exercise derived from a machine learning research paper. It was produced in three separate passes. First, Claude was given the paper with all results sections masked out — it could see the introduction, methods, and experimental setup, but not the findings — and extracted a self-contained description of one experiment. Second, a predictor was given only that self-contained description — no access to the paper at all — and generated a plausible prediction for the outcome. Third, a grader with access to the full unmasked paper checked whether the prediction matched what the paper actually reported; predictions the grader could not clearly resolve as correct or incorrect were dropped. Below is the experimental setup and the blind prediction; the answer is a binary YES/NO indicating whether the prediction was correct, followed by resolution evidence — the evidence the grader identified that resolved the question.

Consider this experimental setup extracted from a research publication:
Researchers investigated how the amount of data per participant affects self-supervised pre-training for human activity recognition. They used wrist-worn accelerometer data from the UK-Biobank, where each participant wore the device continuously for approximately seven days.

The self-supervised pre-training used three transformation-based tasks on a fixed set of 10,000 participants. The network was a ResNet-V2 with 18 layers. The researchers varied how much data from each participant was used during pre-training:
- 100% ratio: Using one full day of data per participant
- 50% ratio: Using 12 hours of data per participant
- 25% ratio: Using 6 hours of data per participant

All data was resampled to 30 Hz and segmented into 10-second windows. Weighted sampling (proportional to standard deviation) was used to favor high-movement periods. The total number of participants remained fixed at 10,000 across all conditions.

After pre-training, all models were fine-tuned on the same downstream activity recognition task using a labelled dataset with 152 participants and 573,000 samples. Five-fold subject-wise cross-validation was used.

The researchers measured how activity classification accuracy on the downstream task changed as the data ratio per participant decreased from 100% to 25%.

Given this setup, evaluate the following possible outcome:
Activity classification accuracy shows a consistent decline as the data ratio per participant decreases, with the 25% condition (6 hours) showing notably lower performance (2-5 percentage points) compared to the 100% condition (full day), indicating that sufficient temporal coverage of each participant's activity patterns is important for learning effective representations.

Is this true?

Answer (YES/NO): NO